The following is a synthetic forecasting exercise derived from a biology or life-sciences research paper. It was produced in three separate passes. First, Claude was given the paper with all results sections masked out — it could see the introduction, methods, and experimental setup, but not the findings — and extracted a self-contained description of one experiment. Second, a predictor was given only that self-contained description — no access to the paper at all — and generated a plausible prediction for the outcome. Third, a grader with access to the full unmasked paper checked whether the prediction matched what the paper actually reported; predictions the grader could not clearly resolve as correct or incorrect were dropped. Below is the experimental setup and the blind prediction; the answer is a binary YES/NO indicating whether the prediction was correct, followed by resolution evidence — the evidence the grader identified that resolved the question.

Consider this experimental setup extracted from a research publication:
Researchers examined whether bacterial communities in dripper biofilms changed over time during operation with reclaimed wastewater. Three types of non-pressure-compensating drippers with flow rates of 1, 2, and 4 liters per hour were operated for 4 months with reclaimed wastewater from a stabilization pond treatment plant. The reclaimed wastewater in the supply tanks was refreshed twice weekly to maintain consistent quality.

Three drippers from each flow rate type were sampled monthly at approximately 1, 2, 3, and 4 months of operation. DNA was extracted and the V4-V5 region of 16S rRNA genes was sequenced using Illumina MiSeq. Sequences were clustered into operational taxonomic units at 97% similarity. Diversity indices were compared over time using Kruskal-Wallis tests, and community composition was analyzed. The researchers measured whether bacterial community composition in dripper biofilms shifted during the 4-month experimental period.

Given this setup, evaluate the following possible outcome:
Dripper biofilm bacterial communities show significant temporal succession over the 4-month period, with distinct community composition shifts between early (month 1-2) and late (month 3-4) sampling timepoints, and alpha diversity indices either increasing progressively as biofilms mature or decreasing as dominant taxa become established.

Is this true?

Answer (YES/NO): YES